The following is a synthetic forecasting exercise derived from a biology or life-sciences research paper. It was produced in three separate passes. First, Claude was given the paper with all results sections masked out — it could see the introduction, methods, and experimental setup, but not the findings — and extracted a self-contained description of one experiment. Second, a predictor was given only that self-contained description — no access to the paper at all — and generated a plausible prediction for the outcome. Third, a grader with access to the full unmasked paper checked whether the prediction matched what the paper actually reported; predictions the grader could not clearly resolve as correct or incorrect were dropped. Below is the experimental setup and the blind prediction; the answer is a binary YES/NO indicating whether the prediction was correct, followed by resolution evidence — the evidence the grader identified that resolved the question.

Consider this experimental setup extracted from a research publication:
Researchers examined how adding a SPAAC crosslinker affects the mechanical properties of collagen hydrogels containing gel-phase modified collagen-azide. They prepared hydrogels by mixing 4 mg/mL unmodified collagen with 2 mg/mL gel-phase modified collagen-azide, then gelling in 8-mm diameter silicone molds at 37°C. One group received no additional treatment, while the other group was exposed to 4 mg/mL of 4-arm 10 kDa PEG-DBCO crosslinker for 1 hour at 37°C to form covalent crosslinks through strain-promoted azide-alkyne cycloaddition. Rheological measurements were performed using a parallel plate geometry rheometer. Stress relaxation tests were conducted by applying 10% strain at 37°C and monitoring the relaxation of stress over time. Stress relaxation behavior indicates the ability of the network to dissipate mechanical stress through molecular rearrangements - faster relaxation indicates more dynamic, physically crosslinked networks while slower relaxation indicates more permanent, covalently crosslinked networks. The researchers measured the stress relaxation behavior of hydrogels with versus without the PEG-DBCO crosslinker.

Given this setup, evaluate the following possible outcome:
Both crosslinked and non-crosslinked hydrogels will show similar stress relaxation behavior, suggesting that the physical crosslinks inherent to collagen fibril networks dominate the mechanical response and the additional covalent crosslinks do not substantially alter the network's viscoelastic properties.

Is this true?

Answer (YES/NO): YES